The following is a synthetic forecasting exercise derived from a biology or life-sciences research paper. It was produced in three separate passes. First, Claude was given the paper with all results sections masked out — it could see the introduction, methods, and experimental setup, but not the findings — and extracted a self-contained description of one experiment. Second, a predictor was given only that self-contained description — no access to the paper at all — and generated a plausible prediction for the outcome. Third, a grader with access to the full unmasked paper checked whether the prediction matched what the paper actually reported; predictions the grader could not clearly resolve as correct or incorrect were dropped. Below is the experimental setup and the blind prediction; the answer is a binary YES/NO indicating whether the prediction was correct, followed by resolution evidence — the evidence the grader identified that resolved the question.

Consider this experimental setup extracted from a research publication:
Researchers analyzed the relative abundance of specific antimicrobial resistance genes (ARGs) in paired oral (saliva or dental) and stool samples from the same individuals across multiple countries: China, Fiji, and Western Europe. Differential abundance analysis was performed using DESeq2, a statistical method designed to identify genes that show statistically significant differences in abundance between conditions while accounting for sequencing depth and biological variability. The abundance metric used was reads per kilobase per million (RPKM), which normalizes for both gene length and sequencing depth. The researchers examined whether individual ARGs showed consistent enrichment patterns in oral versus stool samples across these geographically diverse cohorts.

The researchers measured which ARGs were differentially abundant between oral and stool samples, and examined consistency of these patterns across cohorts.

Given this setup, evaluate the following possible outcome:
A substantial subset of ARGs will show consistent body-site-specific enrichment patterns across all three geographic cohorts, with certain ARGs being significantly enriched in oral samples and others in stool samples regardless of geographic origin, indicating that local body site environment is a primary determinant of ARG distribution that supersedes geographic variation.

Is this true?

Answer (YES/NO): YES